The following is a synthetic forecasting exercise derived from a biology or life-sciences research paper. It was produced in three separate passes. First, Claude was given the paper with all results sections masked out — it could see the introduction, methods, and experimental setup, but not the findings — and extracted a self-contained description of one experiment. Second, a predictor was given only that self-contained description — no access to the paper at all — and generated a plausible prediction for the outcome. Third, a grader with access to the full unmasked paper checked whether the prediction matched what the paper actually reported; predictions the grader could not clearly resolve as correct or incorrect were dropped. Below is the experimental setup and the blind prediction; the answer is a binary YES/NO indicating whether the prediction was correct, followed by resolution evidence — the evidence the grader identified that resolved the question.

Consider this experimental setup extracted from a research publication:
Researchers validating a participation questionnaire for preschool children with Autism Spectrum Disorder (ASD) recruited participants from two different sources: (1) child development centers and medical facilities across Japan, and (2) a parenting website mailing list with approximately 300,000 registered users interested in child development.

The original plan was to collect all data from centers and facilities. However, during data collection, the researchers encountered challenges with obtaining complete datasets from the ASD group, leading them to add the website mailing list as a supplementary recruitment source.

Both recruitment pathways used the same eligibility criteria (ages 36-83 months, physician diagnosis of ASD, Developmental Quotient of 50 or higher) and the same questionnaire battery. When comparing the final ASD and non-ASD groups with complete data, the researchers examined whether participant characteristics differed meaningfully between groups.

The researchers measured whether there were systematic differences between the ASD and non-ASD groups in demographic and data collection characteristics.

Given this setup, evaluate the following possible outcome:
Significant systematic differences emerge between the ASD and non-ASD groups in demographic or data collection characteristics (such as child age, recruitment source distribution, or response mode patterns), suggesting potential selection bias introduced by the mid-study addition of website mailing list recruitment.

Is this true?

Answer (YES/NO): NO